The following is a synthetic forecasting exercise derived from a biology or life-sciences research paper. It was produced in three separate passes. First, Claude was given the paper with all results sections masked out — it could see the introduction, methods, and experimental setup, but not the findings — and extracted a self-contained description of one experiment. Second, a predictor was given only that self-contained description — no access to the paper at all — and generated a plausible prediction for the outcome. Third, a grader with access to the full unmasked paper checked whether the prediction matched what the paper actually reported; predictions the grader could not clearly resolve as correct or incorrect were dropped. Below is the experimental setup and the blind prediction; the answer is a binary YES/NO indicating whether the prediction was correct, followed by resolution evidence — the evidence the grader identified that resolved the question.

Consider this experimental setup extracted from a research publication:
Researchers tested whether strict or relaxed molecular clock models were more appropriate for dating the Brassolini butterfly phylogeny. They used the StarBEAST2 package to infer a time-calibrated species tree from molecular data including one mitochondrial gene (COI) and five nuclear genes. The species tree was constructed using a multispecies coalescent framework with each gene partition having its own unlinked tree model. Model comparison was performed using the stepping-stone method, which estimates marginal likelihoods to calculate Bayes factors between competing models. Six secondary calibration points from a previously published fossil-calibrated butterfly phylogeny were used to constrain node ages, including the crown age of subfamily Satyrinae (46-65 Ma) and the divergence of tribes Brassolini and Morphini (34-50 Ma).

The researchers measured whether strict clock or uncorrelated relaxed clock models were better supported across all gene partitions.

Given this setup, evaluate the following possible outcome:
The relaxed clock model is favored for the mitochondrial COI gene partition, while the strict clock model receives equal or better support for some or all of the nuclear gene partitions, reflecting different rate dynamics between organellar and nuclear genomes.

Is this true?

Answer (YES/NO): NO